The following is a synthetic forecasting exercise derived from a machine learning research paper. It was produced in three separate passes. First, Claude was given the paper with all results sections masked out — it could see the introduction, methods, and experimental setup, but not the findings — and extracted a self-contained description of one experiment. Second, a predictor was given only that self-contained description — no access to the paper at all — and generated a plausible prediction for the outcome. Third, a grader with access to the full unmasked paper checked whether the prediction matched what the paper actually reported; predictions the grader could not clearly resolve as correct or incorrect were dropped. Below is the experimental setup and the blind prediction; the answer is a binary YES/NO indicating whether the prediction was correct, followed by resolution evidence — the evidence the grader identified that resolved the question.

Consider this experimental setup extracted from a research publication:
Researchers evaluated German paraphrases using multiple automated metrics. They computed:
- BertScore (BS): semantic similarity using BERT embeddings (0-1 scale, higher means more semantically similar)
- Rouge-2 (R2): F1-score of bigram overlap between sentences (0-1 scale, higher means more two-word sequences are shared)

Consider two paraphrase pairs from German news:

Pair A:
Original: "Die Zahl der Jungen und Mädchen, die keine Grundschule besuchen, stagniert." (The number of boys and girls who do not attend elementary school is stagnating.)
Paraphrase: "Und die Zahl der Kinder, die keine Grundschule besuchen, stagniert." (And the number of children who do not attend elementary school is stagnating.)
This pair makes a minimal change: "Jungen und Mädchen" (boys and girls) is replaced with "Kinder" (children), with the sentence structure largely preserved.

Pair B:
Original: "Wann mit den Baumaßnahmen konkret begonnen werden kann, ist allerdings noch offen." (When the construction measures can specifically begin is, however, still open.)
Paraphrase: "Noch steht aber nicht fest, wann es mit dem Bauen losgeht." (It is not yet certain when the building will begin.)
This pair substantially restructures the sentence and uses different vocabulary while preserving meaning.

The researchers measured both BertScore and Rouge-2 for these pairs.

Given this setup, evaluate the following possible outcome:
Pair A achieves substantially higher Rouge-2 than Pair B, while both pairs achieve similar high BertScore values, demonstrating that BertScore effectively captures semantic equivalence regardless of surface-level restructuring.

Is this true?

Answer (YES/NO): NO